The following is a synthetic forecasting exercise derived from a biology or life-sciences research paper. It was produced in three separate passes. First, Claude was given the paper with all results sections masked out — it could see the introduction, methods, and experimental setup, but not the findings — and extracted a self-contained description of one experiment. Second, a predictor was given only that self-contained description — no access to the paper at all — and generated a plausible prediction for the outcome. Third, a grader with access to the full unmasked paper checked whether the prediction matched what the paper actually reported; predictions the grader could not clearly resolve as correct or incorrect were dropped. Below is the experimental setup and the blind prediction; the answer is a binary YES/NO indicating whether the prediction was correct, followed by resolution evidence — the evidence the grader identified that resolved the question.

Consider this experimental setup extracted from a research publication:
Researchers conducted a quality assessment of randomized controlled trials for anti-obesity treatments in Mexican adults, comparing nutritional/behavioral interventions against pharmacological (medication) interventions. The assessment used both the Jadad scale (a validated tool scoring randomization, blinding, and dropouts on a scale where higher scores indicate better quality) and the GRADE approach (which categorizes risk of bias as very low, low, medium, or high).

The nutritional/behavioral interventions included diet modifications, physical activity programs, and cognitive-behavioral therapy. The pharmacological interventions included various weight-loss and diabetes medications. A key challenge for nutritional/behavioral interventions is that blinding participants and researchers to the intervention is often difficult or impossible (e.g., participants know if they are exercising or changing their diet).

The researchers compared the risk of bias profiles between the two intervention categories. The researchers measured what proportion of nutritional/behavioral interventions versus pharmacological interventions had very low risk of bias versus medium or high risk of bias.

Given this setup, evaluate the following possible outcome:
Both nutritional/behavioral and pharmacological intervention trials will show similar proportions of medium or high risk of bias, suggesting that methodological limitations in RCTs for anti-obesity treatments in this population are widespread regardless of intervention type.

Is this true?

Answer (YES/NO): NO